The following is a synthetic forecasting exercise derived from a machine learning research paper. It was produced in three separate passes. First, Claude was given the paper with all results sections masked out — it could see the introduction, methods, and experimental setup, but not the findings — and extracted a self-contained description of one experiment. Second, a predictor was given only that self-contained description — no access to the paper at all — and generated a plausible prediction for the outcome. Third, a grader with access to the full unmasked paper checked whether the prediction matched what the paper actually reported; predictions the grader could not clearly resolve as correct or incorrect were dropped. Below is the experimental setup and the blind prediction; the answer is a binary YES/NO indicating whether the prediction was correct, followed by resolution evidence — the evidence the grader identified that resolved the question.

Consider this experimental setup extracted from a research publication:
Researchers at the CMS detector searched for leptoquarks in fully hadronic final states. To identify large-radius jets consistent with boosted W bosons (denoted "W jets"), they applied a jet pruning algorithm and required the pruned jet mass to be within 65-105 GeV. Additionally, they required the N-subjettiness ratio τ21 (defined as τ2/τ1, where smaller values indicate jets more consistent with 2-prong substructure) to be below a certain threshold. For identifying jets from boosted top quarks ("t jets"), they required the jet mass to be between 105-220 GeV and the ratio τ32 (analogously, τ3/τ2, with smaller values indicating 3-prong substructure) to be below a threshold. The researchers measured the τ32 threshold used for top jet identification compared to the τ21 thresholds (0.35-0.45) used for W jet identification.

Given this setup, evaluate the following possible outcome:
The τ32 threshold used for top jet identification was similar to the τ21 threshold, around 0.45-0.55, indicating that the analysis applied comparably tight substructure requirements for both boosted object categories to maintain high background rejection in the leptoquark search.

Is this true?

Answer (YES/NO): NO